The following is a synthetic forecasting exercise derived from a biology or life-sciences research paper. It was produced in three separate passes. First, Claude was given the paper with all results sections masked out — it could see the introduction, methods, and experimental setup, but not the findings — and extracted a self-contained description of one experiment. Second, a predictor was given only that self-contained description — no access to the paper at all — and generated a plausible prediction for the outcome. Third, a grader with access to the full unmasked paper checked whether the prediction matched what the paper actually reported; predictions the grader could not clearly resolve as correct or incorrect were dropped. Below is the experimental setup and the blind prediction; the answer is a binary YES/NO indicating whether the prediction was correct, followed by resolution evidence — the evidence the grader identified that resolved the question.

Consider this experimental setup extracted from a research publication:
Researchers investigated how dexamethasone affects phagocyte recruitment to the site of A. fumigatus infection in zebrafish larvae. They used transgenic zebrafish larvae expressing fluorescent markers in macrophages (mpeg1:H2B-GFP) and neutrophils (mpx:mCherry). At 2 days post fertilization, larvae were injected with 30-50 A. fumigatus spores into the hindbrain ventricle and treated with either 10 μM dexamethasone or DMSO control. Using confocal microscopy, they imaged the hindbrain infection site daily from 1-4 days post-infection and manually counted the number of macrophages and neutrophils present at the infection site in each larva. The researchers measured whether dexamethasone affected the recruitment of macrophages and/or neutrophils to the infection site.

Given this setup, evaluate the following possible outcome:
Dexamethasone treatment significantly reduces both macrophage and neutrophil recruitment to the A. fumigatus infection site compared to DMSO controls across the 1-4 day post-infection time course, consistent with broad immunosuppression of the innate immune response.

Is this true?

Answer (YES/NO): NO